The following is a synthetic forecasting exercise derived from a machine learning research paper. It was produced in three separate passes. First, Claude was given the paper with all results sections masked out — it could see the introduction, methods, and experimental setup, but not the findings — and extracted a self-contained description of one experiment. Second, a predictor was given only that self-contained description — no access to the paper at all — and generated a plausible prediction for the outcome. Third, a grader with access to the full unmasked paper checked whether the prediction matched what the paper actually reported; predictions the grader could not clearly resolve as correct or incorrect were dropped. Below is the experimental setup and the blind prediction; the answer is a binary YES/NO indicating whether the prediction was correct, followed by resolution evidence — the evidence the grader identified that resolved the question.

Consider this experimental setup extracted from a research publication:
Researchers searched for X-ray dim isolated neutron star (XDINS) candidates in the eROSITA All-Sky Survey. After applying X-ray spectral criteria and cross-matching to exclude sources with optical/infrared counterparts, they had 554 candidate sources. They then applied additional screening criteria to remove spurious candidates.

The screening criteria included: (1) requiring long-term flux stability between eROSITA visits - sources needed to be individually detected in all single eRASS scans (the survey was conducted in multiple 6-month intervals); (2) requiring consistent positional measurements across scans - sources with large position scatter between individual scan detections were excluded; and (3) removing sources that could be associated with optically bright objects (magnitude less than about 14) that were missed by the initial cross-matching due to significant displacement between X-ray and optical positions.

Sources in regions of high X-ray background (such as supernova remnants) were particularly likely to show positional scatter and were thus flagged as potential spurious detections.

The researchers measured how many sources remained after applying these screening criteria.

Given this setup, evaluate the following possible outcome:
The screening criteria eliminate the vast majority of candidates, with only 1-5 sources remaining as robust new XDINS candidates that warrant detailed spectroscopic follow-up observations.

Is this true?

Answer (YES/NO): NO